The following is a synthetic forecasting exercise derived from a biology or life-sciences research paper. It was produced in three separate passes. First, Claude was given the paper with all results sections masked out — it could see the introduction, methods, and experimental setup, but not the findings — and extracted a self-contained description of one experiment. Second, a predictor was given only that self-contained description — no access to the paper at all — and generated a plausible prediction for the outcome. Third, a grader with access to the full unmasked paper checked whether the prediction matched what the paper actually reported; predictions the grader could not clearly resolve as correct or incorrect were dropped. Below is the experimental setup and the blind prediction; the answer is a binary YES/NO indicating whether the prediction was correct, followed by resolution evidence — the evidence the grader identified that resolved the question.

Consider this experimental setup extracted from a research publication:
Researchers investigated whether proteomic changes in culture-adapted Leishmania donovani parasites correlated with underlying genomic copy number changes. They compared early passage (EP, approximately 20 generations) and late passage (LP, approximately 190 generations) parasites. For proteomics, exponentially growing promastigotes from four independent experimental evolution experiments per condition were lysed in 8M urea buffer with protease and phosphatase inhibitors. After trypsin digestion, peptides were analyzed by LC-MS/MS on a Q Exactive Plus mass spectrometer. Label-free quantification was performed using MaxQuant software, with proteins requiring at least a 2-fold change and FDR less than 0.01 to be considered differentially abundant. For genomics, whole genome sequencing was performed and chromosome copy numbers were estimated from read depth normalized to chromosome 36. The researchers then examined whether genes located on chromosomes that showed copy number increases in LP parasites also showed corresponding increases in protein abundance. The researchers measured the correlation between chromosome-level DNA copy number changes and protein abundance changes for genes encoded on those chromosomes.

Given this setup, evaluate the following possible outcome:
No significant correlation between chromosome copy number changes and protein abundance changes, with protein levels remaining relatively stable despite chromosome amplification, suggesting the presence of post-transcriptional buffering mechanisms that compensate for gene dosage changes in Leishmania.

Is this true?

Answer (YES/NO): NO